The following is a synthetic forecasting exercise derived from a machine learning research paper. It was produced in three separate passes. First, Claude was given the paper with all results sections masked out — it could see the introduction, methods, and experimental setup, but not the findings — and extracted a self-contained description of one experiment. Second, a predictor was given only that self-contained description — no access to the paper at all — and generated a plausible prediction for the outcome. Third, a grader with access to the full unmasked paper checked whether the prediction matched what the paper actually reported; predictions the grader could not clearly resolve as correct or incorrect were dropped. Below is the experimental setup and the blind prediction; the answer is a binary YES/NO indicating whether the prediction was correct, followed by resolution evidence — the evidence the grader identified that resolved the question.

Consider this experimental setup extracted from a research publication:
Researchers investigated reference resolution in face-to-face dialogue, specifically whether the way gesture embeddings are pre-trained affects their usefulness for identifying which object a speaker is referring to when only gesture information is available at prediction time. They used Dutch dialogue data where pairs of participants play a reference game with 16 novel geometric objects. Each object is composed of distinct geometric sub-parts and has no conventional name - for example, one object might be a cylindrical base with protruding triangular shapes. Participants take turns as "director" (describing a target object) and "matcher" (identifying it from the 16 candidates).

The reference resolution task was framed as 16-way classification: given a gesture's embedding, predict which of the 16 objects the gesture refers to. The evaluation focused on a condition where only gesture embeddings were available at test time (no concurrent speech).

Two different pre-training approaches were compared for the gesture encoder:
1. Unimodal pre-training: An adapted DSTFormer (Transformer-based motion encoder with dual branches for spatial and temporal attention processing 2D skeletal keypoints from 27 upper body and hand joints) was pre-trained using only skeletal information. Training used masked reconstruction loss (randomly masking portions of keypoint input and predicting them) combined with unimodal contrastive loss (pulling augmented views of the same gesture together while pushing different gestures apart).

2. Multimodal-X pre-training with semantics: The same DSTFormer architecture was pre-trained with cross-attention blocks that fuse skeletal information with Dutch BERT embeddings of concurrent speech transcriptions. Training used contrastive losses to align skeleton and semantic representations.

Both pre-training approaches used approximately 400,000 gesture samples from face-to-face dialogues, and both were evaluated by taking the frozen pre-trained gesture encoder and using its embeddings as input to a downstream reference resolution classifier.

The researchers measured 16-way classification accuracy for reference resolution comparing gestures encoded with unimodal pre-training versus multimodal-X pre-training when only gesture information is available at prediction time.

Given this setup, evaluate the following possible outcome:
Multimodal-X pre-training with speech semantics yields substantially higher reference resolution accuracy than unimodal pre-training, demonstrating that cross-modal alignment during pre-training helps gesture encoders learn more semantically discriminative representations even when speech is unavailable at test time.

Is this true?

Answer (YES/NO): NO